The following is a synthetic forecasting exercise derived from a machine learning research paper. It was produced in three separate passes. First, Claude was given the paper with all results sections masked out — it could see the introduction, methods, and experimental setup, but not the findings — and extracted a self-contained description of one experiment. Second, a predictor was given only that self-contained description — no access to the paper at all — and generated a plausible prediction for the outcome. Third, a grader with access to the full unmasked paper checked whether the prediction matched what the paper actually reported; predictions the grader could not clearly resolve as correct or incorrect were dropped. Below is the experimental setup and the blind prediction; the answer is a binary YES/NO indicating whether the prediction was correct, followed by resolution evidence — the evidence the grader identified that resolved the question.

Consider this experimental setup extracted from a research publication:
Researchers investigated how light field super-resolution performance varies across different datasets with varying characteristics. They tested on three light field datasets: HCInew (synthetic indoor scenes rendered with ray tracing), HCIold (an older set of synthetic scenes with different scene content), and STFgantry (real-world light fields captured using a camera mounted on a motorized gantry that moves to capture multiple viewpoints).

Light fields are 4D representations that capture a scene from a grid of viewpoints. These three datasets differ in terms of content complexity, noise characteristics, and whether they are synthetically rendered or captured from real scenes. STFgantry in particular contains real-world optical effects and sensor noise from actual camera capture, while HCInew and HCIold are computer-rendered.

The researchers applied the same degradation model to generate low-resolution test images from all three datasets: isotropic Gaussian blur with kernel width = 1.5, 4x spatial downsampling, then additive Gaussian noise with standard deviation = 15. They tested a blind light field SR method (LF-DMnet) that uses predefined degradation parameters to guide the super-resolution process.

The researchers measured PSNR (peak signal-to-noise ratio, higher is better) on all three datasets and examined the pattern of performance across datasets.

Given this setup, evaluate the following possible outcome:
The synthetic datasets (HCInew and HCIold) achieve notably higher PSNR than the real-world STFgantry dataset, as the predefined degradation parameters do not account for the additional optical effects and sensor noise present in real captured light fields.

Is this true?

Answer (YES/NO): NO